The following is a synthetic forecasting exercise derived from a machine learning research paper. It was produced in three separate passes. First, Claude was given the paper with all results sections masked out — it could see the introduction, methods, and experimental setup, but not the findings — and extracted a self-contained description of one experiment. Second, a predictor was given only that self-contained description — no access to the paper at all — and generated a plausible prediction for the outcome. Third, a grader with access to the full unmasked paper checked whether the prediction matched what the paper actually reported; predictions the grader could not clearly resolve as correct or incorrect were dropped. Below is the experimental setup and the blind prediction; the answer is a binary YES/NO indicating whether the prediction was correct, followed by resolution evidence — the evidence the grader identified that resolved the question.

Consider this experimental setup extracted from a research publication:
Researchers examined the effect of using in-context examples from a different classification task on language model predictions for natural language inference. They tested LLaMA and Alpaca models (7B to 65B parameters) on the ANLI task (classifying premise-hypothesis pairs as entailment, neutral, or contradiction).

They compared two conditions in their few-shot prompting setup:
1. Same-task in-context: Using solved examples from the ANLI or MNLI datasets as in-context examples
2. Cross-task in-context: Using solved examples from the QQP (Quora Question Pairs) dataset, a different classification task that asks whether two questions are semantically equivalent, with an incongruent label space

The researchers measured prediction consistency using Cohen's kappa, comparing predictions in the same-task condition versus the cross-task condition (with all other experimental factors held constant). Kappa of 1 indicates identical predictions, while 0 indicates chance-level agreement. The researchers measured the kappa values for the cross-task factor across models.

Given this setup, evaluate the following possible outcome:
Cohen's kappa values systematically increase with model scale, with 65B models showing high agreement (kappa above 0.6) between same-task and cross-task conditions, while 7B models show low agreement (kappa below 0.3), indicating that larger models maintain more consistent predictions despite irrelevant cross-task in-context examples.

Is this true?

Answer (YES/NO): NO